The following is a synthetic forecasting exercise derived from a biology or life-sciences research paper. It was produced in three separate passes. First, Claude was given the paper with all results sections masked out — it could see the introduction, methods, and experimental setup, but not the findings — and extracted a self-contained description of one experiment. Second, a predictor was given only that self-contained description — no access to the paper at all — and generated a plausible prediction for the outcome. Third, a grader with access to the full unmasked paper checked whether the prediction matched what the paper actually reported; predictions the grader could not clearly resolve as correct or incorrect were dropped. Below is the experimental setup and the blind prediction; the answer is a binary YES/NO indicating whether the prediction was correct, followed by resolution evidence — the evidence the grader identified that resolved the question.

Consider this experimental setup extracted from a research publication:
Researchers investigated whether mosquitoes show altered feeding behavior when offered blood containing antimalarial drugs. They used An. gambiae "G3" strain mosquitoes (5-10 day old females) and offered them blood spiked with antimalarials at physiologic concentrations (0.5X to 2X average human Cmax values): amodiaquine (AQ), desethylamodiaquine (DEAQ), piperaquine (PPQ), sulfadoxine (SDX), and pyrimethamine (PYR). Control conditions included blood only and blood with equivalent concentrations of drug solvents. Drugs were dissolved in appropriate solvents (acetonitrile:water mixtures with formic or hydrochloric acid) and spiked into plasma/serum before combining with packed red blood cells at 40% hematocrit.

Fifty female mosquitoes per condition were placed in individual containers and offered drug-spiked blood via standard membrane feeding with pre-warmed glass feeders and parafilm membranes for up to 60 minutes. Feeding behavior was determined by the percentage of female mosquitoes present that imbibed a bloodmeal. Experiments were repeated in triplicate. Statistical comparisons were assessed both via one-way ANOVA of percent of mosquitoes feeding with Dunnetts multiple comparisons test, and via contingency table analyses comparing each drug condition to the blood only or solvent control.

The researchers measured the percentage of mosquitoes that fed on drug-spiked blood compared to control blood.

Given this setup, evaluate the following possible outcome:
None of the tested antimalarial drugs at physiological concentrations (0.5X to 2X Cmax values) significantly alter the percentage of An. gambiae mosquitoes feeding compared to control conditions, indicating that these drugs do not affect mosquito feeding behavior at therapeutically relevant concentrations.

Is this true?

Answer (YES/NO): YES